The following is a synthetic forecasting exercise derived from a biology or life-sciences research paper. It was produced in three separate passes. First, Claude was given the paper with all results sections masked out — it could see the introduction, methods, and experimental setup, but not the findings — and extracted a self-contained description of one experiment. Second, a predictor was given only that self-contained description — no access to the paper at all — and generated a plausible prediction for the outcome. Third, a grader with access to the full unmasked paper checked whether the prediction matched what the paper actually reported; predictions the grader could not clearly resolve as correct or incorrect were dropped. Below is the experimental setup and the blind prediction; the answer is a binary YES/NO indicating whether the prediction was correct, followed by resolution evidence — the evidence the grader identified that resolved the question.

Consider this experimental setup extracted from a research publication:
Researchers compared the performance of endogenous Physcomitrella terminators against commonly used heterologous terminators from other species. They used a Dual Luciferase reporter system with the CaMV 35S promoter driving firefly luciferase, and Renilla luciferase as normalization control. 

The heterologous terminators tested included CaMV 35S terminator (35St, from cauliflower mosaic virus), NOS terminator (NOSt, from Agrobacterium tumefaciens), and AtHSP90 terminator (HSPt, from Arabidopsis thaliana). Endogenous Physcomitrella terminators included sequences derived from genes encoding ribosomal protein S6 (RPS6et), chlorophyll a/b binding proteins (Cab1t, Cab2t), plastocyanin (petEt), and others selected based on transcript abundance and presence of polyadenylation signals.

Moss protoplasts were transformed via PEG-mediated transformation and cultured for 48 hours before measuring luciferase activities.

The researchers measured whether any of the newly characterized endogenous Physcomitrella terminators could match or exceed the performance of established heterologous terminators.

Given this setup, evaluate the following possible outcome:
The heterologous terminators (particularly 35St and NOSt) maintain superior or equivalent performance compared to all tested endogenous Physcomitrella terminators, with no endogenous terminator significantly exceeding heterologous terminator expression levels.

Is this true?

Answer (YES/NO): YES